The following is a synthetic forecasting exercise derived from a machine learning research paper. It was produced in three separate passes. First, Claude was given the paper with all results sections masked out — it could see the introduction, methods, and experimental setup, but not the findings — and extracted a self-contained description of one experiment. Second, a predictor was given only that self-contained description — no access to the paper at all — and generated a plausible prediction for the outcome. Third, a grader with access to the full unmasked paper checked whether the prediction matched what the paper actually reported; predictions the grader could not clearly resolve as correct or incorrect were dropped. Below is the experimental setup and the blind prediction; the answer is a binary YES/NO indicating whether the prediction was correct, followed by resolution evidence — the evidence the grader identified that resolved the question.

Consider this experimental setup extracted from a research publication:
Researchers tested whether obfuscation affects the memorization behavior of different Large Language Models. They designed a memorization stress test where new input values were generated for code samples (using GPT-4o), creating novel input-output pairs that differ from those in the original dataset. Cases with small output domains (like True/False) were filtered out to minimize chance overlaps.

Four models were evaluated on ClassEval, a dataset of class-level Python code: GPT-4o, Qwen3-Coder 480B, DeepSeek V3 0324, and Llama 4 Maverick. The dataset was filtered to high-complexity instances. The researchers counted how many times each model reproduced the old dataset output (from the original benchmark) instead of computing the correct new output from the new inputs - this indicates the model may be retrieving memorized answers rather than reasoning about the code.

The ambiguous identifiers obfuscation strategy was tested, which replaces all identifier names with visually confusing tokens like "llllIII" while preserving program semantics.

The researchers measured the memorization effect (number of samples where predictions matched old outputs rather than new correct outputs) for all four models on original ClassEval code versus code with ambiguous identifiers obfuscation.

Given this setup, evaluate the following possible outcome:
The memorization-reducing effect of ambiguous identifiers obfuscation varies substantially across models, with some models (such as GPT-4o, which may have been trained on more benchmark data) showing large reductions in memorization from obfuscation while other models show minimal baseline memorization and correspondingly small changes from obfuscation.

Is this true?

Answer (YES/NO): NO